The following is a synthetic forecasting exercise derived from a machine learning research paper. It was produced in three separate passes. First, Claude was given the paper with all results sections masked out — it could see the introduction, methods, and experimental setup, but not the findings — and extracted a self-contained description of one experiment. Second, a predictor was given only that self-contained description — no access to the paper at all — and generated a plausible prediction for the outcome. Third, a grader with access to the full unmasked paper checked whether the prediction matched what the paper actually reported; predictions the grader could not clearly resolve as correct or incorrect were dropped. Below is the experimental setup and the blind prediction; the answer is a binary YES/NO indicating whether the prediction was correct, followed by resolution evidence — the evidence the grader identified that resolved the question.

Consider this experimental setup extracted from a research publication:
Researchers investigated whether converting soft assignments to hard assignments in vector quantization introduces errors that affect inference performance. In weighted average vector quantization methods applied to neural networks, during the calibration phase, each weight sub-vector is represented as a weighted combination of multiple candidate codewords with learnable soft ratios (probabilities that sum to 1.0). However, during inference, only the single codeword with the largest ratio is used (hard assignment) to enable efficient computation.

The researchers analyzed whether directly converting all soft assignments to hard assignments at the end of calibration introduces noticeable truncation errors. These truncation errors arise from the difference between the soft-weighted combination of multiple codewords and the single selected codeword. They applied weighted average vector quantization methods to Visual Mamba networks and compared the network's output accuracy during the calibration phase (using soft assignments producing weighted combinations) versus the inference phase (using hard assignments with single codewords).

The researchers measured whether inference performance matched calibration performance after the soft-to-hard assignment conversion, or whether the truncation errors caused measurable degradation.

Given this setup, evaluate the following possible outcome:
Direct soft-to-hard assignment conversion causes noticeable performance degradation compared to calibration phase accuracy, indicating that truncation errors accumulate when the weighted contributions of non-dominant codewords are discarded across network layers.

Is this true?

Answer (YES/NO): YES